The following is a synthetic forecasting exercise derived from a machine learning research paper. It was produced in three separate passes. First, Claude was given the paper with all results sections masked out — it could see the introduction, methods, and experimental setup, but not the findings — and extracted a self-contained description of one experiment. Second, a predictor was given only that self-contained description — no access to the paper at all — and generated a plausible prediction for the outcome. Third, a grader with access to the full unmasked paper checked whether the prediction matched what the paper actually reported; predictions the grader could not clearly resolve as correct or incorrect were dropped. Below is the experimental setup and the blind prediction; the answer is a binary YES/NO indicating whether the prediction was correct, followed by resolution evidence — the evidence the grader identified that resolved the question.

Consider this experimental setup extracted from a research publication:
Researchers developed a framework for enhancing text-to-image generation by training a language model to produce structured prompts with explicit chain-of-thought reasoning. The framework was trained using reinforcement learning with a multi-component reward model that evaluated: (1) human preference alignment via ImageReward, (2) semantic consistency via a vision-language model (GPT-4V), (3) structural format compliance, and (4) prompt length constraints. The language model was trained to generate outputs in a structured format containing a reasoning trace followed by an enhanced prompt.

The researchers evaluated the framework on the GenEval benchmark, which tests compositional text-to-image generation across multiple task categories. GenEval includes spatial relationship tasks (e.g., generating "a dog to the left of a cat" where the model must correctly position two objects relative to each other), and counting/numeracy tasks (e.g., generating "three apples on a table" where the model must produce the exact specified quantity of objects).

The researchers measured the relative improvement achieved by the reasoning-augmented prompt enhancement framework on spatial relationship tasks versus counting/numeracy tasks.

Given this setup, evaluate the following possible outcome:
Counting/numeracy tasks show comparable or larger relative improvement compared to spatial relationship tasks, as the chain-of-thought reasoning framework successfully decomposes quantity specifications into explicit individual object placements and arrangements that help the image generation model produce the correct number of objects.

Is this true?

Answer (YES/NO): NO